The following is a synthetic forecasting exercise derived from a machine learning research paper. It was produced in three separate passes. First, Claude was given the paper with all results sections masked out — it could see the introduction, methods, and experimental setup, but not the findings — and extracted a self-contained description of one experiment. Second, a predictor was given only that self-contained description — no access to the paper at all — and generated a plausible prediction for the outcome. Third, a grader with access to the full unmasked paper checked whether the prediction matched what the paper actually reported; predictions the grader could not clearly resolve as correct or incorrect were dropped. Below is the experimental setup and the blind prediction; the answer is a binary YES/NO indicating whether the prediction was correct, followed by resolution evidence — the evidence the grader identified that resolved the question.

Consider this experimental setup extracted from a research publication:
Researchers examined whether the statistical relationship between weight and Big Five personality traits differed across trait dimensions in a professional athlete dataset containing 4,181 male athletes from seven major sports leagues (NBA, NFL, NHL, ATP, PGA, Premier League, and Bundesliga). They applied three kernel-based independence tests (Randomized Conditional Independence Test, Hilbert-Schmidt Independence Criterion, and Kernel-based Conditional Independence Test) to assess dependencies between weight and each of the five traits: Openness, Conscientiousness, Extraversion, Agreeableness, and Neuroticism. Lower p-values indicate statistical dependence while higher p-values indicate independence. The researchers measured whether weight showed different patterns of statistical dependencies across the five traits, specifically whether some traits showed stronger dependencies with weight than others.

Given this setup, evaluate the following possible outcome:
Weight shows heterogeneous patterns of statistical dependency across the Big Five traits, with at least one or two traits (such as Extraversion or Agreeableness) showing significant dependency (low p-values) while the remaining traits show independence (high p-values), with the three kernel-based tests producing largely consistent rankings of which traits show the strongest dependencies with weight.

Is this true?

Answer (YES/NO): NO